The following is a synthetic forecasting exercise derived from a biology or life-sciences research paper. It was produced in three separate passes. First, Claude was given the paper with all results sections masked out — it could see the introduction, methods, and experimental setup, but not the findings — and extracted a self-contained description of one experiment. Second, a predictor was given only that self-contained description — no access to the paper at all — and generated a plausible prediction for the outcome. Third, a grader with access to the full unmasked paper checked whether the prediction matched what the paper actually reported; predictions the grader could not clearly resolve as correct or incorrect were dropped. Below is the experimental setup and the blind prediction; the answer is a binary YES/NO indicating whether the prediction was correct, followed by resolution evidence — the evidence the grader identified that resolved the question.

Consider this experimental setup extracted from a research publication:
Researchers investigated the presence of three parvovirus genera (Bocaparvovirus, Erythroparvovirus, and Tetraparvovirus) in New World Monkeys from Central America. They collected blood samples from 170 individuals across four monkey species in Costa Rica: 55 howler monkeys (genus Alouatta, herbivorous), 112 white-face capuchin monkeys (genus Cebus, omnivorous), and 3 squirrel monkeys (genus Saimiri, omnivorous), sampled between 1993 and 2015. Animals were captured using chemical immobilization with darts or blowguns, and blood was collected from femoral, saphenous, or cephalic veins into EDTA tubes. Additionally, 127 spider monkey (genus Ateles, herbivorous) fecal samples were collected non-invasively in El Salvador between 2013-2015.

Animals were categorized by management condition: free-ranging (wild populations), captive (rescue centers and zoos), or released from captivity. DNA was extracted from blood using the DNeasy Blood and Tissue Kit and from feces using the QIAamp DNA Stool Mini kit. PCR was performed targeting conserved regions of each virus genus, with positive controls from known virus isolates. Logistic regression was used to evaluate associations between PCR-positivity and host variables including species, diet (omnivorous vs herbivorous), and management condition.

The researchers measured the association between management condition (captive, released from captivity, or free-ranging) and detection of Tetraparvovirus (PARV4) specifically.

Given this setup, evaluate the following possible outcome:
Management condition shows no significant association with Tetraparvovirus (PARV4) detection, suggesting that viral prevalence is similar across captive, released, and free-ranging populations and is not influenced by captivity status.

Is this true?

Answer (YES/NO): NO